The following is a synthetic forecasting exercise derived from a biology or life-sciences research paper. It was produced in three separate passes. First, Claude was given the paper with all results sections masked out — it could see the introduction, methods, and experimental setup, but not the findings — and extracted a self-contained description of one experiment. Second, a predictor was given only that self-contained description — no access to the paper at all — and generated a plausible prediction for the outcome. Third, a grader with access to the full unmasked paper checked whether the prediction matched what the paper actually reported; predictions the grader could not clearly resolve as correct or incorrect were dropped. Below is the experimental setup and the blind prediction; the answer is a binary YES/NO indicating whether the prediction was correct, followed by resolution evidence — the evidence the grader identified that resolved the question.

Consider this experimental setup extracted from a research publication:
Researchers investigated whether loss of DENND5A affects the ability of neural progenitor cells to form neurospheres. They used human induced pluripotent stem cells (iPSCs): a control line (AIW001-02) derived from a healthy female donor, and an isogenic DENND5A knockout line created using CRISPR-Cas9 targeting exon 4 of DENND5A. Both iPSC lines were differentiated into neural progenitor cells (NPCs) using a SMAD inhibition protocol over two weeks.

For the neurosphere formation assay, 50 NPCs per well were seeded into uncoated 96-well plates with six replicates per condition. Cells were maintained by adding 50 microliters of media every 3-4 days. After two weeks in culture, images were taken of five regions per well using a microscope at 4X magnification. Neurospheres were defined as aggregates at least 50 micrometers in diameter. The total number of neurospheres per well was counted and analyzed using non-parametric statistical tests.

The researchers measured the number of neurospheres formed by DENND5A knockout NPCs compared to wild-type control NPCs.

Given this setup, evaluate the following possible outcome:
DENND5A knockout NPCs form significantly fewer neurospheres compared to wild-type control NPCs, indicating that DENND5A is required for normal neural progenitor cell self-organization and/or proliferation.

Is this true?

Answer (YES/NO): YES